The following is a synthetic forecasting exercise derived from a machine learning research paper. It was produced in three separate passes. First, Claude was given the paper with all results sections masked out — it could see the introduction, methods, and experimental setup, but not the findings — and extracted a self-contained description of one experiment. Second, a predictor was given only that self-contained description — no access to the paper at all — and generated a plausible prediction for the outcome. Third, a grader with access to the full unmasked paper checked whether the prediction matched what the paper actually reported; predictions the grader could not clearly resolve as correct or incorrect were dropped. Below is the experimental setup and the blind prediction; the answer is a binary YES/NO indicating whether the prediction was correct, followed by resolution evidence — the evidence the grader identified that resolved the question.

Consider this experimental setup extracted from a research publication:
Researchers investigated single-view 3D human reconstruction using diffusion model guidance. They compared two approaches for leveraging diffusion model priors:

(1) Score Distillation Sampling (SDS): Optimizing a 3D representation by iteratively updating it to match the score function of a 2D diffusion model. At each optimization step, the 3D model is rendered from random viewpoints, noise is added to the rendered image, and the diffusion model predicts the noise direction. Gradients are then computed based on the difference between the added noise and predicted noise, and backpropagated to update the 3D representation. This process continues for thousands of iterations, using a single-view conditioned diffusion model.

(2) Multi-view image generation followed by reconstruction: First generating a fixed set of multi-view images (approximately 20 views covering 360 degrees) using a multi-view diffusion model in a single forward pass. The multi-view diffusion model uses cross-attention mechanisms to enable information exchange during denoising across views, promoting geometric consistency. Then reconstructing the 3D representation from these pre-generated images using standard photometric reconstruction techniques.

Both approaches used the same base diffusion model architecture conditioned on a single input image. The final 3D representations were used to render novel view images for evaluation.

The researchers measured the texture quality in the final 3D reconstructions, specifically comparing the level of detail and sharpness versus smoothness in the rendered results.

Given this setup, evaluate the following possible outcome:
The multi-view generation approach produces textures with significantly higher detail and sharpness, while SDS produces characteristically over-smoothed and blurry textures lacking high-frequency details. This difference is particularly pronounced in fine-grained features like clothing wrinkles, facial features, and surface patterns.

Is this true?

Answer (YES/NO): YES